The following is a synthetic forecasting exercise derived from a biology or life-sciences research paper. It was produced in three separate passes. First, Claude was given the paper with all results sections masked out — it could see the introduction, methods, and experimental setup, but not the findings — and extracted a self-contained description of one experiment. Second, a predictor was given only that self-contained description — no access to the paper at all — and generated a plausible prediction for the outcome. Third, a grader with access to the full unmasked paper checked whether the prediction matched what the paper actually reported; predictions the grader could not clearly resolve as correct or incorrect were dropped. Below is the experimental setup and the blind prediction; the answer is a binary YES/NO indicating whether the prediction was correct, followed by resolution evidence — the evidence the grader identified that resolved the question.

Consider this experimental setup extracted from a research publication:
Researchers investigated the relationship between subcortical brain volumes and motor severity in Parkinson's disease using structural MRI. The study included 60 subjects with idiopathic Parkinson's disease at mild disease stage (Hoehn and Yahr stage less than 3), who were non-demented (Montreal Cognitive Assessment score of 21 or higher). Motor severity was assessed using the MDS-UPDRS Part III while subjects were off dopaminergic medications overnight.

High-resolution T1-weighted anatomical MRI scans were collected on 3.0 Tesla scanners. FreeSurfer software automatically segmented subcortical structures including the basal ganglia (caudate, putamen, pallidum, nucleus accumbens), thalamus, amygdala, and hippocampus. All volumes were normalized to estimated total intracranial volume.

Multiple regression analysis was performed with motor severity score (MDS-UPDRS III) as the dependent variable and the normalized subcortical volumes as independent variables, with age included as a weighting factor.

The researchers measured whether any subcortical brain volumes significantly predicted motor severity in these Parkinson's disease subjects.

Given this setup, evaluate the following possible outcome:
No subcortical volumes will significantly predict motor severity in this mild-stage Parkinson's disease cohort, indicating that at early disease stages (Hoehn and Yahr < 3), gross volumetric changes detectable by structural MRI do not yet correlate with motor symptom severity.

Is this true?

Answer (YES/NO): YES